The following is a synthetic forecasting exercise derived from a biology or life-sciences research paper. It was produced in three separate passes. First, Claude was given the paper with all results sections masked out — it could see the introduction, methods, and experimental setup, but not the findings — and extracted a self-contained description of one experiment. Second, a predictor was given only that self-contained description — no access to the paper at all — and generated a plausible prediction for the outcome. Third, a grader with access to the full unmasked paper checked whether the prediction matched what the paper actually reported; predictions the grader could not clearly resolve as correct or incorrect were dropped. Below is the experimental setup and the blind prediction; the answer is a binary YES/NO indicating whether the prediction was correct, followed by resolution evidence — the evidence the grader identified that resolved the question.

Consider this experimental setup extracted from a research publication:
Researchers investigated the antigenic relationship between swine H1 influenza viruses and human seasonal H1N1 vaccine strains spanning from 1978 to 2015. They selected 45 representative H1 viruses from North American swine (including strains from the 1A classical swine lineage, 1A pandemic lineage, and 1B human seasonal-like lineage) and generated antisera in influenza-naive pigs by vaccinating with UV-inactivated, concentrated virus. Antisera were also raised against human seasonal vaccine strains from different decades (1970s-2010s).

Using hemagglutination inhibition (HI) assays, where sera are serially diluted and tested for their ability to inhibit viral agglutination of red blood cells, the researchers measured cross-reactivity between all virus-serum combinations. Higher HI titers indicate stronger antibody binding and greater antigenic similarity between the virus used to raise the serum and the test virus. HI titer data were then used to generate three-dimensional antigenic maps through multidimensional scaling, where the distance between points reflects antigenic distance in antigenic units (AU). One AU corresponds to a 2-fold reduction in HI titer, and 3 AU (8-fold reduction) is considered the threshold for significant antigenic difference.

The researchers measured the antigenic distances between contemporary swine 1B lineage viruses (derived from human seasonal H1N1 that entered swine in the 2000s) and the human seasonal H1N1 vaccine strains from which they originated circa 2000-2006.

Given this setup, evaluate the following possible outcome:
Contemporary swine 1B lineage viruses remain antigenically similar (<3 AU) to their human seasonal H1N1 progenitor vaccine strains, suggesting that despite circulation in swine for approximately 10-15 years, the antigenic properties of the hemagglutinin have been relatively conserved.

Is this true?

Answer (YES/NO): NO